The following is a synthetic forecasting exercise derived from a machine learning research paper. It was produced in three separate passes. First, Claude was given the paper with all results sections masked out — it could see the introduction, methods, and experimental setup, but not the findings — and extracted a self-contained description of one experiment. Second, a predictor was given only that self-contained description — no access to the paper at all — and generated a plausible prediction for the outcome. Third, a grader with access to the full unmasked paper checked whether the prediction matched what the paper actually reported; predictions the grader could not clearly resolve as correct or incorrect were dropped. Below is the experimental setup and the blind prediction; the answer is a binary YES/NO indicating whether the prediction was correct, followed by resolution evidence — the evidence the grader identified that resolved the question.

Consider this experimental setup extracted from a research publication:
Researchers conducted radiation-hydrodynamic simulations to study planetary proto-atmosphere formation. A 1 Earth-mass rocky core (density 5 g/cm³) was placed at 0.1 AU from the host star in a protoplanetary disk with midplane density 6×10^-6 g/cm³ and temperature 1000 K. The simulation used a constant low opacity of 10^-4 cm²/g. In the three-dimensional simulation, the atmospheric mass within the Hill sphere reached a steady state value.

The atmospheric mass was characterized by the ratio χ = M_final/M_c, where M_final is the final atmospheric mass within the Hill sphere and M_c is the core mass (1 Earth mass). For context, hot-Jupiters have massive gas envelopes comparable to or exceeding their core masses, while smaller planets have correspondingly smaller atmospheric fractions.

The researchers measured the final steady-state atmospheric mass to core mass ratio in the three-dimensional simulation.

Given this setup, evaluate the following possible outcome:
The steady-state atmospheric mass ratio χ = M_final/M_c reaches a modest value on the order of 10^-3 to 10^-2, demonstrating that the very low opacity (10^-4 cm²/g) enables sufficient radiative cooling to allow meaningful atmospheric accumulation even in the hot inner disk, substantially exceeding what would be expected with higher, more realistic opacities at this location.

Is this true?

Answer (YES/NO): NO